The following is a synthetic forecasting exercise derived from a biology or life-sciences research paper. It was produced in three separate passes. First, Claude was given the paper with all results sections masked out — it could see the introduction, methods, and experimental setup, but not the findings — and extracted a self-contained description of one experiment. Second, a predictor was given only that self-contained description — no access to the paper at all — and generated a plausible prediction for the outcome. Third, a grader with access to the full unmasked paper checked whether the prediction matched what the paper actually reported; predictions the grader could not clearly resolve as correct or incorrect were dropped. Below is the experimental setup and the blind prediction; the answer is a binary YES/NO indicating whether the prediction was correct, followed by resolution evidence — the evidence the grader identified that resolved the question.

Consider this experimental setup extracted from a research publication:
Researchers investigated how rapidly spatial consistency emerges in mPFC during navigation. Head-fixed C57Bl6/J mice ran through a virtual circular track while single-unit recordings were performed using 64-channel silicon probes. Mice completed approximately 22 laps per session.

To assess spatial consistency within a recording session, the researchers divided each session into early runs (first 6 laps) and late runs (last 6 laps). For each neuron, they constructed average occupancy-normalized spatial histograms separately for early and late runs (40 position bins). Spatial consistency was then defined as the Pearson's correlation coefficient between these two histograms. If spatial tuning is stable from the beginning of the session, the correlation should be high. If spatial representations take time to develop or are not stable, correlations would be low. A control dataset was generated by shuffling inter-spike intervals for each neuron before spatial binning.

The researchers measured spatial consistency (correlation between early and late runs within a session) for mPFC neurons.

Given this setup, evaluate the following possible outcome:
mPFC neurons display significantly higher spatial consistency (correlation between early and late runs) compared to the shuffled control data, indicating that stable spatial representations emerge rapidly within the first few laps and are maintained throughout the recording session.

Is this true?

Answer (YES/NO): YES